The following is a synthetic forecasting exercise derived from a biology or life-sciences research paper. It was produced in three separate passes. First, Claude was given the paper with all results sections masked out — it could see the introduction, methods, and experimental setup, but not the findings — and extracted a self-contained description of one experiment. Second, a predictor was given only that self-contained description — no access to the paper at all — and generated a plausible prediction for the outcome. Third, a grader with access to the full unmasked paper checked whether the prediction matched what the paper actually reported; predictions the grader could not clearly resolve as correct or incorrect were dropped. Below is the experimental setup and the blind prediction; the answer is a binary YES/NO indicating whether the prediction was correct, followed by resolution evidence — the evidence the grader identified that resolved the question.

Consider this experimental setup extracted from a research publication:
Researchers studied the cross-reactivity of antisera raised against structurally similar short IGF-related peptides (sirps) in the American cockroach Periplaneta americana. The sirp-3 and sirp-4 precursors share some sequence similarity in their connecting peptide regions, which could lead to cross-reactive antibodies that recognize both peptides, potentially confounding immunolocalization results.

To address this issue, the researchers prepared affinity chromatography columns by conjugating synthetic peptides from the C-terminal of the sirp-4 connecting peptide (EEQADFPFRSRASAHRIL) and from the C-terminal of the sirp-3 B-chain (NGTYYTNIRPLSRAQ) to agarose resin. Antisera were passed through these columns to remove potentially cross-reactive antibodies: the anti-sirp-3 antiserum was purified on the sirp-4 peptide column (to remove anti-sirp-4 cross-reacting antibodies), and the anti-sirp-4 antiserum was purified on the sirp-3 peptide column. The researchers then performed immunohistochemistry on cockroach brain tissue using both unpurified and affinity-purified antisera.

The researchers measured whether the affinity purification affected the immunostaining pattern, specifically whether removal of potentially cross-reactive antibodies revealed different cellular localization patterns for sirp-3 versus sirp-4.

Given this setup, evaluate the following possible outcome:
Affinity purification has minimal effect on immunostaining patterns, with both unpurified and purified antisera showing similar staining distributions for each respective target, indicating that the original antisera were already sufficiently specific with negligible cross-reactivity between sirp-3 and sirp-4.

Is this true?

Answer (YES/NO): NO